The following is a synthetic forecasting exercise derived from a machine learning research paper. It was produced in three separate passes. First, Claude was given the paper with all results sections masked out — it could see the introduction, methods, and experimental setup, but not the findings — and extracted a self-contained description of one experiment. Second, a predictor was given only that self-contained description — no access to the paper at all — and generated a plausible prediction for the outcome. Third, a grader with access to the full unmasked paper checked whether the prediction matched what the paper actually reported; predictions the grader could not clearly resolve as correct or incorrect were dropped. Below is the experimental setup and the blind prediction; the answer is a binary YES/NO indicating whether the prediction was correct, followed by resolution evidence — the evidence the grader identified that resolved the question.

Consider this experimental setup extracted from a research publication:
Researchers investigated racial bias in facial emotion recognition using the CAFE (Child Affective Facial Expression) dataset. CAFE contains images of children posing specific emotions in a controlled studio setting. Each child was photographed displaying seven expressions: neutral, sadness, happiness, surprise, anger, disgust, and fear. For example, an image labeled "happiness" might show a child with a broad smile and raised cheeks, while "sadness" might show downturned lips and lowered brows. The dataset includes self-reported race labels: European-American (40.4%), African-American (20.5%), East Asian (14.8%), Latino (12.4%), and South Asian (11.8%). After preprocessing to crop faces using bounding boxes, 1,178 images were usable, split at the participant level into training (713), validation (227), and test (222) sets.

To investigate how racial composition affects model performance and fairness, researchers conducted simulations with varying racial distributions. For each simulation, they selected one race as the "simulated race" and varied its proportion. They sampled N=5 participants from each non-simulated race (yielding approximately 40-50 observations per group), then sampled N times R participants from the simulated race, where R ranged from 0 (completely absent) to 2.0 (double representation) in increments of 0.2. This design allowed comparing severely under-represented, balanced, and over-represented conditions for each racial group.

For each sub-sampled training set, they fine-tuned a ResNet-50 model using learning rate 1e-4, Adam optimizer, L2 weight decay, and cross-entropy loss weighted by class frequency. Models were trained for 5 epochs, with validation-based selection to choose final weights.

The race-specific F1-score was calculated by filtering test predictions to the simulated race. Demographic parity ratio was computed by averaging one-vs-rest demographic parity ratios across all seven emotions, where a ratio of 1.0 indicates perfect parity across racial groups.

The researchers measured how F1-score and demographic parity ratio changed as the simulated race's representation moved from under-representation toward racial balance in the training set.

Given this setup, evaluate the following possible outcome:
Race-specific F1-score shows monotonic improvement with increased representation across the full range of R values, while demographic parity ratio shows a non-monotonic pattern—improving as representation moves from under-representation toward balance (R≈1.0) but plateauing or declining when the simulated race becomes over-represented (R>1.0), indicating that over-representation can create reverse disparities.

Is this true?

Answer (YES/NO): NO